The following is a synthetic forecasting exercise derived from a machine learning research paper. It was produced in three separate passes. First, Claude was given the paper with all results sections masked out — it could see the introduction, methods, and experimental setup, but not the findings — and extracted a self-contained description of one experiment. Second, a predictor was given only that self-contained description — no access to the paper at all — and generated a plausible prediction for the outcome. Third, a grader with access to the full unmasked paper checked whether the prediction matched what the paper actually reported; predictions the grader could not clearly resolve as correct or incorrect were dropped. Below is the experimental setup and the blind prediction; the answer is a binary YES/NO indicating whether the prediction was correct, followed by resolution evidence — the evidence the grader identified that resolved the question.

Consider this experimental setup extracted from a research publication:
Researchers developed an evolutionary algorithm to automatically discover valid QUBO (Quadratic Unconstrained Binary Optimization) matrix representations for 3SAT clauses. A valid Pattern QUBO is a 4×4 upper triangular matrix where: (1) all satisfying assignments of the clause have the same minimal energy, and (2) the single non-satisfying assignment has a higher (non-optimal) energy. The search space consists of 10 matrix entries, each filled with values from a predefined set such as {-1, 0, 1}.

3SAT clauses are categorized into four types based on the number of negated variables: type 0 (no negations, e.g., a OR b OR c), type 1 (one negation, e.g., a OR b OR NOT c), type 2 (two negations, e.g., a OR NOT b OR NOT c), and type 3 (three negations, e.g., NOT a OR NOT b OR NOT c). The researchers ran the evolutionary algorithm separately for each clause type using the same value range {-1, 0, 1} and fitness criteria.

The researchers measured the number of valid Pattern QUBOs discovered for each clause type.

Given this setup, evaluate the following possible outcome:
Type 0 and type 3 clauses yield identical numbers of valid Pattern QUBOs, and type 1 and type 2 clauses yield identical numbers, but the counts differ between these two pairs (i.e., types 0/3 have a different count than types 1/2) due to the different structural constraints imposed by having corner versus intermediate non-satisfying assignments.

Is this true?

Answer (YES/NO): NO